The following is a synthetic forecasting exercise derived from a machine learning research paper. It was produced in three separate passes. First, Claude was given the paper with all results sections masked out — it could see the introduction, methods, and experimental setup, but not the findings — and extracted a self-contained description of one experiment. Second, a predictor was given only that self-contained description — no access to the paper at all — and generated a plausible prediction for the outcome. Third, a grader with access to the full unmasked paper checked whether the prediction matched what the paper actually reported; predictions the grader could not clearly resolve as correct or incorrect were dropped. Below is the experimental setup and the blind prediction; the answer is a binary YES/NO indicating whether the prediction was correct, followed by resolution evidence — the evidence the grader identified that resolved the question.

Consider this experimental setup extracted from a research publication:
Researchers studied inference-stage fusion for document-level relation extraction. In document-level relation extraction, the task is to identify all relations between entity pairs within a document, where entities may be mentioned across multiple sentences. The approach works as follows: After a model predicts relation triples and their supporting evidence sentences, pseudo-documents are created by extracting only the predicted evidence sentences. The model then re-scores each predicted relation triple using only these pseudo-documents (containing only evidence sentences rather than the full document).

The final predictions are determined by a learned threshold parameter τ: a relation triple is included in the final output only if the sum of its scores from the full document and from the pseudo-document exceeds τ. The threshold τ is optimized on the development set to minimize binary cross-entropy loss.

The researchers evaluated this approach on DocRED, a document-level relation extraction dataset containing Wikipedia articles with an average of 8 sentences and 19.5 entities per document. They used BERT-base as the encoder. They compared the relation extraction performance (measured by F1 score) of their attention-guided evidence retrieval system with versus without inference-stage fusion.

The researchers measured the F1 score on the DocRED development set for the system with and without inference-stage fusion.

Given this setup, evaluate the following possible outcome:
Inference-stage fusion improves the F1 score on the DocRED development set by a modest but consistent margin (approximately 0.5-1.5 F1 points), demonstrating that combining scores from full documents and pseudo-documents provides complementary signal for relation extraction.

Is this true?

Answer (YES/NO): YES